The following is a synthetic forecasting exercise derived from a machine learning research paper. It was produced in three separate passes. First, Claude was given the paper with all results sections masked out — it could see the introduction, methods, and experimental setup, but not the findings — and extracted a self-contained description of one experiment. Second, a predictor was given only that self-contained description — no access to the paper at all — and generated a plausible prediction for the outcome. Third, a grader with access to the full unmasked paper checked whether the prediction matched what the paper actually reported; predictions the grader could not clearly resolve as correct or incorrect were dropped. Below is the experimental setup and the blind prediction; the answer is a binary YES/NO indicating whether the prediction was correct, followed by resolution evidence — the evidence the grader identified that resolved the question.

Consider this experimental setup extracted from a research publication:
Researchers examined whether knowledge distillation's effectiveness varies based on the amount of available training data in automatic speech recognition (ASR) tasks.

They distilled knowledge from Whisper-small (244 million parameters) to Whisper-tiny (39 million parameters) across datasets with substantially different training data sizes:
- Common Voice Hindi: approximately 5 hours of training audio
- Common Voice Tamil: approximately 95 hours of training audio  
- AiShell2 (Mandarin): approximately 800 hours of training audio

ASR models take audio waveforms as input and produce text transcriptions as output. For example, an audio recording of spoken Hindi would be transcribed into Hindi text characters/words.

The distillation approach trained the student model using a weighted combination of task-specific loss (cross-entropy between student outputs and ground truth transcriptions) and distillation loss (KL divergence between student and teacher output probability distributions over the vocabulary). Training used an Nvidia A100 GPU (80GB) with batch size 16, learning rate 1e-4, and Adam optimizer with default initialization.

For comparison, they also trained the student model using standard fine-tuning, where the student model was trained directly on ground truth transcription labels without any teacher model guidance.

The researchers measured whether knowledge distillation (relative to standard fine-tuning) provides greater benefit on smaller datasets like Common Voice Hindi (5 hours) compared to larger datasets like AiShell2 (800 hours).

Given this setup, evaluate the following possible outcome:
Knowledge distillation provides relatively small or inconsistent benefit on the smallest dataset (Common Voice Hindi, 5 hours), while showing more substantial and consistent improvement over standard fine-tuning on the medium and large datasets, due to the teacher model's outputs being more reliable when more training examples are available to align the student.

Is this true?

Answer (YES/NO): NO